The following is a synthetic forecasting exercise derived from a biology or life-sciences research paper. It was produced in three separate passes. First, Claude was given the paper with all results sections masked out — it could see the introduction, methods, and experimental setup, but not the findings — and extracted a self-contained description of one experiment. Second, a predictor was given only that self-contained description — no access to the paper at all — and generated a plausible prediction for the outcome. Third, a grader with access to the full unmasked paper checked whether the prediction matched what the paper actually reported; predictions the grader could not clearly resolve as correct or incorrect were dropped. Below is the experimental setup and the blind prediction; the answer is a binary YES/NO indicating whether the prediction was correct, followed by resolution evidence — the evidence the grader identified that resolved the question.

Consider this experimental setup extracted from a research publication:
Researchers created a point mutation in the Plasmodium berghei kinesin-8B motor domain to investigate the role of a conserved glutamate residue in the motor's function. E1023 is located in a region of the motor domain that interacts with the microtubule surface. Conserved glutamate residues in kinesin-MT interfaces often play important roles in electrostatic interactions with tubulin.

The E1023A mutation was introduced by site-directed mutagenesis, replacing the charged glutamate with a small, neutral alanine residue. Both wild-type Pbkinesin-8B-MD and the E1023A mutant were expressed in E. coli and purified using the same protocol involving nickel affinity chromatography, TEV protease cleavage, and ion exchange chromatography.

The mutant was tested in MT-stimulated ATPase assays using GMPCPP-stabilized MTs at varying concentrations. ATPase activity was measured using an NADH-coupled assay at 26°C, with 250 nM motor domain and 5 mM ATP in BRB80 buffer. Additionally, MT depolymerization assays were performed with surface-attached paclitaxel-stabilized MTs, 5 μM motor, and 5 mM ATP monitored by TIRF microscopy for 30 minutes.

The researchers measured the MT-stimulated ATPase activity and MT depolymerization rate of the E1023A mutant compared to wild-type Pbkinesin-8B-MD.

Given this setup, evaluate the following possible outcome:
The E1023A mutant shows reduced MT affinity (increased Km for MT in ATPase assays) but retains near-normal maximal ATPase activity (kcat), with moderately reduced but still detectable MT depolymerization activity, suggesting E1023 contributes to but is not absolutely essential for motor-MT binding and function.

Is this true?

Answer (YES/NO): NO